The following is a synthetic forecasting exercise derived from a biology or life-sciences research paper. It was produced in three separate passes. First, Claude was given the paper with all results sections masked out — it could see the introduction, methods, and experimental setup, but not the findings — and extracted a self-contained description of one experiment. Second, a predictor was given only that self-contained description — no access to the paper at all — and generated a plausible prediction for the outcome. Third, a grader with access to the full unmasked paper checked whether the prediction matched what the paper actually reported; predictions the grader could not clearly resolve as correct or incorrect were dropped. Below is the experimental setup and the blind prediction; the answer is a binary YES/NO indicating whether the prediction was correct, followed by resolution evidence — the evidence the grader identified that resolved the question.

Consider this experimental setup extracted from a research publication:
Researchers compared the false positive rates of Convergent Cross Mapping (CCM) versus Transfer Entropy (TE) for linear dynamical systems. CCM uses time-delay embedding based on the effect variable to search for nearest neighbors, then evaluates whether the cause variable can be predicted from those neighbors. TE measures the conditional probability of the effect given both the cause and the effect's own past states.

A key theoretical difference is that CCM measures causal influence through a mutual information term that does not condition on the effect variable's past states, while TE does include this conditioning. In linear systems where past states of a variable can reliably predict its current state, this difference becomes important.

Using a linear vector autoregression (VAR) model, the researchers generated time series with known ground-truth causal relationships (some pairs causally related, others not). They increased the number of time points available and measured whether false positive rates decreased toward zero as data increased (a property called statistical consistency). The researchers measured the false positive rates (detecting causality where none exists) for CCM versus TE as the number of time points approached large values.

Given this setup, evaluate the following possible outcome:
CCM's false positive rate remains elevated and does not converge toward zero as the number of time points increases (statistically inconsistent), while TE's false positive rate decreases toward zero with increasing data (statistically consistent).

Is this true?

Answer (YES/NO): YES